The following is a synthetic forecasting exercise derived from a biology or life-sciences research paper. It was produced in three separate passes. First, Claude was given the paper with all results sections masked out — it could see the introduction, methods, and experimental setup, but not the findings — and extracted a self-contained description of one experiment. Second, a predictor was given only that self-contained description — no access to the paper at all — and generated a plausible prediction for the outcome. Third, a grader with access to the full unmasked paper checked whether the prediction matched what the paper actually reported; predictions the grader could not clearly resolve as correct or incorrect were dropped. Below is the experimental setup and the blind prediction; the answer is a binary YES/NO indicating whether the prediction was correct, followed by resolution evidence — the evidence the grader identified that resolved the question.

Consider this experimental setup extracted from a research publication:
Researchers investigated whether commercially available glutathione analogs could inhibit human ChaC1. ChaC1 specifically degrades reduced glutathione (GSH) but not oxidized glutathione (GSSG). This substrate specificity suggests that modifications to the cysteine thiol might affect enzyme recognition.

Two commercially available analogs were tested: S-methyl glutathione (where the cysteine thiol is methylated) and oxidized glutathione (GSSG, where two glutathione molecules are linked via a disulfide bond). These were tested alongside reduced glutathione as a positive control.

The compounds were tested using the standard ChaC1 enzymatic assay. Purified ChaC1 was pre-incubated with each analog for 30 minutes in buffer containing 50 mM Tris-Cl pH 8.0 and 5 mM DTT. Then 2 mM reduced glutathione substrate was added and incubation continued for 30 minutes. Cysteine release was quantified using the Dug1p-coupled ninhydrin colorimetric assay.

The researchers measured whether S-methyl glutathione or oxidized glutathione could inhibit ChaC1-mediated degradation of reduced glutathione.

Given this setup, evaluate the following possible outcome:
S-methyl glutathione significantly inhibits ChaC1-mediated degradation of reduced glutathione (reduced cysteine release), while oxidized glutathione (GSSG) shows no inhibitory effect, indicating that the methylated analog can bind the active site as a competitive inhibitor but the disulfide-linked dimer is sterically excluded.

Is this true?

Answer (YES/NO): NO